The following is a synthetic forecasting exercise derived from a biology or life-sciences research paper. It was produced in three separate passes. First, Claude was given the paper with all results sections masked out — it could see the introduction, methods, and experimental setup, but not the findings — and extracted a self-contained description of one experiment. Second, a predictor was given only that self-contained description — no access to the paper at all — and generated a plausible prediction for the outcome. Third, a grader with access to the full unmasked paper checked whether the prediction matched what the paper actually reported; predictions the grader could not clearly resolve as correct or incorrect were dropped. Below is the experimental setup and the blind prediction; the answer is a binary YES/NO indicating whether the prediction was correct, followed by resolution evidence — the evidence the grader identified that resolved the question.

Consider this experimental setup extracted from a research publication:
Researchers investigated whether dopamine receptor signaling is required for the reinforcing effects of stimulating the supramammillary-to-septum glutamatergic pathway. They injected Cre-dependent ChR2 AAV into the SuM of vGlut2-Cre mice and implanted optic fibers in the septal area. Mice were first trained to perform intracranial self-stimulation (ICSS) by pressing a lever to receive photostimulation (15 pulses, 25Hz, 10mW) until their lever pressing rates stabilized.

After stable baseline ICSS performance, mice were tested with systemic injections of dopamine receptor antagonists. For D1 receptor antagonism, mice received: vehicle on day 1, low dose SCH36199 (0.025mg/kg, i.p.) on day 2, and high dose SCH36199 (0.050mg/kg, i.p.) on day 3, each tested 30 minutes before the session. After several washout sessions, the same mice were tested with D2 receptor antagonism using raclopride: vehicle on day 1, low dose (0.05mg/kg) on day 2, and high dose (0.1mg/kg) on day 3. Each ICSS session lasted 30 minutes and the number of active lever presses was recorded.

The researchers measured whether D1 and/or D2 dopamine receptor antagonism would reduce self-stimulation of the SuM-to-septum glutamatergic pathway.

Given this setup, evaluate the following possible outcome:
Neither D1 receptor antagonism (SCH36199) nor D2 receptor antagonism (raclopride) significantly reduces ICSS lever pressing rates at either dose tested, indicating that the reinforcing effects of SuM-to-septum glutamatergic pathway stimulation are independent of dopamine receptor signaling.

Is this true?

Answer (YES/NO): NO